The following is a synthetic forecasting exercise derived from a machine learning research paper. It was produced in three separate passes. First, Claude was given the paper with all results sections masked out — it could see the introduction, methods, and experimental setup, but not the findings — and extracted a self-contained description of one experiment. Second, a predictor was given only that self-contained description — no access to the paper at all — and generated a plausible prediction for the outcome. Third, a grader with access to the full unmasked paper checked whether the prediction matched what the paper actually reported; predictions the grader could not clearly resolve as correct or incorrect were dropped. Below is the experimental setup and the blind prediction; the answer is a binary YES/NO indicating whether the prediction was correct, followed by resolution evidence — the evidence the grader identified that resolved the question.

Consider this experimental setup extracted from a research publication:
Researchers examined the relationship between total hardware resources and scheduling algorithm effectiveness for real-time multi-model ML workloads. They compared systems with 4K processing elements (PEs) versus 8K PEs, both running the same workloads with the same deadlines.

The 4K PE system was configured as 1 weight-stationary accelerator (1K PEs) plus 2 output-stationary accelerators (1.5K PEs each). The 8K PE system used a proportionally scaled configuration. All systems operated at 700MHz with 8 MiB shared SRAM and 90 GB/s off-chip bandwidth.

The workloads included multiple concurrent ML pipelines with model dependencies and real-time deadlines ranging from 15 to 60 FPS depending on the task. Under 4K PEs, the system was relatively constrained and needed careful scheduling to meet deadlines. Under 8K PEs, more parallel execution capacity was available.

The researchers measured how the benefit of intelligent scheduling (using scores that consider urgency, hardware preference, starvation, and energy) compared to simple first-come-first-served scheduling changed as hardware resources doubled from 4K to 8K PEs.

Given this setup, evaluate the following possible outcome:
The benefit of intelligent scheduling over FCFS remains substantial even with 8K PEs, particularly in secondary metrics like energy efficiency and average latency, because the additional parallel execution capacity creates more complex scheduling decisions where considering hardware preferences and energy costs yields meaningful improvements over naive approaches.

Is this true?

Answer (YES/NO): NO